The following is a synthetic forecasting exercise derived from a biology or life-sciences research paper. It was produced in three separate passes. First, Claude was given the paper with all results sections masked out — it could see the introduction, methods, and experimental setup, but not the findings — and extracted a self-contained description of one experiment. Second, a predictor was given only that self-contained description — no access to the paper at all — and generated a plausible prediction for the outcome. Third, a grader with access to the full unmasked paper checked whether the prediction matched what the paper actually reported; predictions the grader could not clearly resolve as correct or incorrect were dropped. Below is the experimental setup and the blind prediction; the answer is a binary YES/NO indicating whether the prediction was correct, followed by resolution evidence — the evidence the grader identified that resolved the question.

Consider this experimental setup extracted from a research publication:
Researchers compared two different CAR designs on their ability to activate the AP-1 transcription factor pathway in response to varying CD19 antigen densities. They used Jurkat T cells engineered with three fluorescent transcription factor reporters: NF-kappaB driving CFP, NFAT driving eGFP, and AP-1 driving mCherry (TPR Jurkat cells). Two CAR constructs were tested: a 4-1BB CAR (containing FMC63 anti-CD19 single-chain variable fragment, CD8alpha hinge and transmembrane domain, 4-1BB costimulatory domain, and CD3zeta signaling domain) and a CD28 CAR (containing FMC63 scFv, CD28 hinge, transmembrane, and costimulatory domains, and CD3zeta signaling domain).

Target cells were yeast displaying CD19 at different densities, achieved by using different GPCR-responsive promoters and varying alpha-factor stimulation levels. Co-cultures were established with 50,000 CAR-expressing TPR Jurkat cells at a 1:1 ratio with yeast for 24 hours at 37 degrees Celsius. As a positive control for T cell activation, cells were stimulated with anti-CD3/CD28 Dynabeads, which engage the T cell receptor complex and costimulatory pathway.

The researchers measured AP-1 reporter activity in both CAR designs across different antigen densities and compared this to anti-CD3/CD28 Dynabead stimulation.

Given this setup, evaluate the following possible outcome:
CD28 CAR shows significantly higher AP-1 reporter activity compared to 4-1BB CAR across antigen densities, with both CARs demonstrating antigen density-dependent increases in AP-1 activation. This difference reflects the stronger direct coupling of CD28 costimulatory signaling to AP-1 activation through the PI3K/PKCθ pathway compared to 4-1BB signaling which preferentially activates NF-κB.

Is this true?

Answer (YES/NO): NO